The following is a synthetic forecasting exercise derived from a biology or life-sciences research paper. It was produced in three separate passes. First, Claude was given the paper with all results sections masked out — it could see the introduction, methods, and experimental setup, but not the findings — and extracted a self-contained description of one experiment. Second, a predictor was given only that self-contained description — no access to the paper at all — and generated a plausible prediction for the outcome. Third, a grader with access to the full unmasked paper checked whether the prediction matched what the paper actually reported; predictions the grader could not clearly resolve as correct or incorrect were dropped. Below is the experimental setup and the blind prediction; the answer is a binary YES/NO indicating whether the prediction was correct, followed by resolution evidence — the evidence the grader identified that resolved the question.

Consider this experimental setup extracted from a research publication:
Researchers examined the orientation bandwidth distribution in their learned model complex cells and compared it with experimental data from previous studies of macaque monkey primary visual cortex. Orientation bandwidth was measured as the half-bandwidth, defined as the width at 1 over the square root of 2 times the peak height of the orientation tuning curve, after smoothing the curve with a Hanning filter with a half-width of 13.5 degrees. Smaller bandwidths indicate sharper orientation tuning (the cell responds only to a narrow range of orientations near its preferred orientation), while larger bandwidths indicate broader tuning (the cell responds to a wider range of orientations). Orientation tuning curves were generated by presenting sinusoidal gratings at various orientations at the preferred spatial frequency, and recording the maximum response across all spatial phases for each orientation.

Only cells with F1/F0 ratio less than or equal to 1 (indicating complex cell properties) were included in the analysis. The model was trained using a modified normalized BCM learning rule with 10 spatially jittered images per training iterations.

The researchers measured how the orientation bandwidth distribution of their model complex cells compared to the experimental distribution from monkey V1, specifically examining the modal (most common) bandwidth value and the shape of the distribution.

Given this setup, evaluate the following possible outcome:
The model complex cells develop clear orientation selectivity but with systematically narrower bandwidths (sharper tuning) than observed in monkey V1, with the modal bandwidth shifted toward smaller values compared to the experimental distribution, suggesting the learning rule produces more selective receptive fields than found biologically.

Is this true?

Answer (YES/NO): NO